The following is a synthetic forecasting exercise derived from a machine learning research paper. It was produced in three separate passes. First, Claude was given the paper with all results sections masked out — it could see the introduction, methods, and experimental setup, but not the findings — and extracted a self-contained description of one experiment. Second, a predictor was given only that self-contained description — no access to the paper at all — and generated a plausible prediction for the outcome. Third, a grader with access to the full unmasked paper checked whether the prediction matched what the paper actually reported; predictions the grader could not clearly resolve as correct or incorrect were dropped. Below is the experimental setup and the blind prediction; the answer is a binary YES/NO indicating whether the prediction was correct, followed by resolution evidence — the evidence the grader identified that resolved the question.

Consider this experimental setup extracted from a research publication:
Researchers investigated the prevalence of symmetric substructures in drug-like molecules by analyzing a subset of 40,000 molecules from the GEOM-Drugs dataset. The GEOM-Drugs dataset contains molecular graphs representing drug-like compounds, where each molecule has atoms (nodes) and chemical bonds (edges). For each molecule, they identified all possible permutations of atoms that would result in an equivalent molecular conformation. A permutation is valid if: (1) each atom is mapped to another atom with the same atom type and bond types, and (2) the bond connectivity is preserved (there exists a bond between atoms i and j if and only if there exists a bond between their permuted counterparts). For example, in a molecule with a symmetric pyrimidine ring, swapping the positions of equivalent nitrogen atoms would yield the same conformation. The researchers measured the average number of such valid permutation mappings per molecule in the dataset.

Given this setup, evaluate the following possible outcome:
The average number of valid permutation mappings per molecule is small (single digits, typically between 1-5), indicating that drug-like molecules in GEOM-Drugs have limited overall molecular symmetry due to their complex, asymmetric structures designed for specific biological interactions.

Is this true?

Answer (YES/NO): NO